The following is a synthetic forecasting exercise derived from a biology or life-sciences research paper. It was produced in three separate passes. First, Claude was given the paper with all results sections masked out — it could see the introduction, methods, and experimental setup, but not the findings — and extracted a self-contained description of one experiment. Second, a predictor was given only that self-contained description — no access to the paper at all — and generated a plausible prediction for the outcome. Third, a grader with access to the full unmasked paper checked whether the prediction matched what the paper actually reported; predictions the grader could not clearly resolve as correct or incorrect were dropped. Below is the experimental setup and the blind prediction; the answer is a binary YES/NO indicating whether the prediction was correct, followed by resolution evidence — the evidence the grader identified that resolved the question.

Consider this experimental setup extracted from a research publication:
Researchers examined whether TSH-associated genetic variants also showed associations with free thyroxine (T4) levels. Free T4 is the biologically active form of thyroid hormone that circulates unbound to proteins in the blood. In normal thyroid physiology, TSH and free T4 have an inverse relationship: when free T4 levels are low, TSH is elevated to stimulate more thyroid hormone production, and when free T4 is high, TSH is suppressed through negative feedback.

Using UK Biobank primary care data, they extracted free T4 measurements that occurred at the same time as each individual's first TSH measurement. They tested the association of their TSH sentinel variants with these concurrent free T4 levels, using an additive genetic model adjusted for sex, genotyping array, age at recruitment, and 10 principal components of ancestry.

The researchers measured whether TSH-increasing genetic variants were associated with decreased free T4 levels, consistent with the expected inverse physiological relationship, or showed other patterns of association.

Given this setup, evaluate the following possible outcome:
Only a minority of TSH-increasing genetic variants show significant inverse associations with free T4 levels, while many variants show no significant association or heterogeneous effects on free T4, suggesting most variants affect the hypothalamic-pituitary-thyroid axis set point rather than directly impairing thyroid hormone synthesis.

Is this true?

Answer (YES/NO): YES